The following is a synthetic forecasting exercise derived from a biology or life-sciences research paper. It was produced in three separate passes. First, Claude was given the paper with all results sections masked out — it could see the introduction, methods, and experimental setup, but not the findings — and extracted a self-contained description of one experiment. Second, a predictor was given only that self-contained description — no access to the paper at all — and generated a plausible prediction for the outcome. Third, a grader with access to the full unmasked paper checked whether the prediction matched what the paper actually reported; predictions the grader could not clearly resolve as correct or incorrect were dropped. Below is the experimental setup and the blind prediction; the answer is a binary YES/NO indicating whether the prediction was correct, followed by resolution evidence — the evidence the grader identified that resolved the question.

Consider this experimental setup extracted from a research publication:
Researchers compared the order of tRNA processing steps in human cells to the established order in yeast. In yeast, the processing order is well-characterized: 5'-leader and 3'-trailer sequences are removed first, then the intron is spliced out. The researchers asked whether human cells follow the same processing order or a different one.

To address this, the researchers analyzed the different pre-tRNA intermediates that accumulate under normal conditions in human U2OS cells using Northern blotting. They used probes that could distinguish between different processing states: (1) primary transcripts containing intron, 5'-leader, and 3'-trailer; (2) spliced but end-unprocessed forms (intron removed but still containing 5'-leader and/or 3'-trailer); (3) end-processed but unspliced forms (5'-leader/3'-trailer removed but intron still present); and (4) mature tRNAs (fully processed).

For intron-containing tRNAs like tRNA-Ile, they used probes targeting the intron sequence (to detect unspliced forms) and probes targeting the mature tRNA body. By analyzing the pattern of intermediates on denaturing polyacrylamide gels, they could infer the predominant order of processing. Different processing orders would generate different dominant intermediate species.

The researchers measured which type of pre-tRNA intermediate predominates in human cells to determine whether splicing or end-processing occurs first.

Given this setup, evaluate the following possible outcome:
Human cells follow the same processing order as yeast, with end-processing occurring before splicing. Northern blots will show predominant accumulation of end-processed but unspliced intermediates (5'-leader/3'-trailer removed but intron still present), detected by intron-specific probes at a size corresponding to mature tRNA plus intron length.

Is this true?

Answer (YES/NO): NO